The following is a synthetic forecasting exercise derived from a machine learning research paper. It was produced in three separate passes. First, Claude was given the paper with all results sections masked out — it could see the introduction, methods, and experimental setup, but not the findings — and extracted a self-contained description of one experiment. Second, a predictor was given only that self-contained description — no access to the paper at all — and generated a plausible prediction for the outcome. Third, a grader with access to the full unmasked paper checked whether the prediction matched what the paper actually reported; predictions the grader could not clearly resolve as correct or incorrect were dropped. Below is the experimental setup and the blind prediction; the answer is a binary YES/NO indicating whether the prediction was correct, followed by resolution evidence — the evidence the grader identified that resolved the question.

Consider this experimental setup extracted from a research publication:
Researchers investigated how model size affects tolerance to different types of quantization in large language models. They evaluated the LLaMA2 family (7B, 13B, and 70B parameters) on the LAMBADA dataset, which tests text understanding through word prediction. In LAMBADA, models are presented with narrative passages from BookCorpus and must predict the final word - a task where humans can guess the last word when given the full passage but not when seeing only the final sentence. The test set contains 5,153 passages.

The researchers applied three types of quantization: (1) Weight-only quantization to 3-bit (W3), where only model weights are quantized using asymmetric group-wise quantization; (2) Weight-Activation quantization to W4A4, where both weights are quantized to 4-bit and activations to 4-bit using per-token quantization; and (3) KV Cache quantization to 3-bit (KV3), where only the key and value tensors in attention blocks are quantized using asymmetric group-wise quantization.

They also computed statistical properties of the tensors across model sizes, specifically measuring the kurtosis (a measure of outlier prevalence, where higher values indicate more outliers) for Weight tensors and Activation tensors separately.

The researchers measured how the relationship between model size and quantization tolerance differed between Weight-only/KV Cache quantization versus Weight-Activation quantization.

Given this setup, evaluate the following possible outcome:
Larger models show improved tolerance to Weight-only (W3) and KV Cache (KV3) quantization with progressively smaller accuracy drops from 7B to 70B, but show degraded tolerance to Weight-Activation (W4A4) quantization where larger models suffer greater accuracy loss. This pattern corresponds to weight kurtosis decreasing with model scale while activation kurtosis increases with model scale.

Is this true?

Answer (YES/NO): YES